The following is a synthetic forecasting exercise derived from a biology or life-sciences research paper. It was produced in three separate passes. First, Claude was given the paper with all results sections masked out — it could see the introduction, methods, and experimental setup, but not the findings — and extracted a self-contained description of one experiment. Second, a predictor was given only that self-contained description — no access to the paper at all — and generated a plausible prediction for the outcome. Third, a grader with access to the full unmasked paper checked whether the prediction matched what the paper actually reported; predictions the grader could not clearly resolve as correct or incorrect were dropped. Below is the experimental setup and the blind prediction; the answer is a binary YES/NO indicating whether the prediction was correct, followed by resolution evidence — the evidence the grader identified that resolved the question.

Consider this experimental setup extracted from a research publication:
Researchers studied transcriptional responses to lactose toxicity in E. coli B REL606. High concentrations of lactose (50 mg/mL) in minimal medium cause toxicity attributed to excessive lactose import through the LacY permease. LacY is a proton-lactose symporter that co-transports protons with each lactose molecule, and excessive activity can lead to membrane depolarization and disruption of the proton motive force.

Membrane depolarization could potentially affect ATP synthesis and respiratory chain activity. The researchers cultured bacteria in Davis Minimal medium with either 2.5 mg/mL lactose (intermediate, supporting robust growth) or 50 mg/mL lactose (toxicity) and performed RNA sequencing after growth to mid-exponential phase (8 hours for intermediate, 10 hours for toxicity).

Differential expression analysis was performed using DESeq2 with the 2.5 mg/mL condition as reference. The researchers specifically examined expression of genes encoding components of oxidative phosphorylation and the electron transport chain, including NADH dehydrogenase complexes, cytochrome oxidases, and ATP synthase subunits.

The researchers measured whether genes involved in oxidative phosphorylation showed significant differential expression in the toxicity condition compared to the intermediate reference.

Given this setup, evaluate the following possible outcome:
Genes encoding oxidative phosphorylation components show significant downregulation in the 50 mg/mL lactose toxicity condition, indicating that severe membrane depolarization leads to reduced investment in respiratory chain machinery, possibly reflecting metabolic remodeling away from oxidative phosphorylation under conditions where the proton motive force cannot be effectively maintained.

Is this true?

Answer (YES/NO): NO